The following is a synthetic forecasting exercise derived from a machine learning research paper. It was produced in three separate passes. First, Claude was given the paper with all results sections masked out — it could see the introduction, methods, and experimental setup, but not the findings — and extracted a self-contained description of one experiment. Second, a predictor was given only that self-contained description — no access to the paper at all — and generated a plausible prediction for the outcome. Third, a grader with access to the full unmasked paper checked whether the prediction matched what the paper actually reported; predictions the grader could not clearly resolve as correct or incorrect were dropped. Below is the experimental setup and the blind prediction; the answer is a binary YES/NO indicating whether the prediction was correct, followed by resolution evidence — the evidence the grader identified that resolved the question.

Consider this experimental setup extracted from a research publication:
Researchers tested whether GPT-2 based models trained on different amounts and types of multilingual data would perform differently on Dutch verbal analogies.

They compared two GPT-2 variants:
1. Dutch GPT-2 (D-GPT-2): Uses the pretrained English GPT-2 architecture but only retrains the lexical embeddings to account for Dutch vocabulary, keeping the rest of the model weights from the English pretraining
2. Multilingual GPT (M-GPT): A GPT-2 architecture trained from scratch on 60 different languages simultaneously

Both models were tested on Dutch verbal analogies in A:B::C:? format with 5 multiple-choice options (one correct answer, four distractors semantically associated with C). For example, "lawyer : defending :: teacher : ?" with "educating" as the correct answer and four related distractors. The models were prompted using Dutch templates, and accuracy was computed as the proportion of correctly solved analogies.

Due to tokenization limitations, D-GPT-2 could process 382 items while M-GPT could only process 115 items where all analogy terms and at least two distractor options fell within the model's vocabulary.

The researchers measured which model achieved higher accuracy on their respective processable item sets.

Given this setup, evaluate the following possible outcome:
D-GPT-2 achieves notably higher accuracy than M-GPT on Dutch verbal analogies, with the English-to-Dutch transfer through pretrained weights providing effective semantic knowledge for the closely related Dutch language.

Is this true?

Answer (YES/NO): NO